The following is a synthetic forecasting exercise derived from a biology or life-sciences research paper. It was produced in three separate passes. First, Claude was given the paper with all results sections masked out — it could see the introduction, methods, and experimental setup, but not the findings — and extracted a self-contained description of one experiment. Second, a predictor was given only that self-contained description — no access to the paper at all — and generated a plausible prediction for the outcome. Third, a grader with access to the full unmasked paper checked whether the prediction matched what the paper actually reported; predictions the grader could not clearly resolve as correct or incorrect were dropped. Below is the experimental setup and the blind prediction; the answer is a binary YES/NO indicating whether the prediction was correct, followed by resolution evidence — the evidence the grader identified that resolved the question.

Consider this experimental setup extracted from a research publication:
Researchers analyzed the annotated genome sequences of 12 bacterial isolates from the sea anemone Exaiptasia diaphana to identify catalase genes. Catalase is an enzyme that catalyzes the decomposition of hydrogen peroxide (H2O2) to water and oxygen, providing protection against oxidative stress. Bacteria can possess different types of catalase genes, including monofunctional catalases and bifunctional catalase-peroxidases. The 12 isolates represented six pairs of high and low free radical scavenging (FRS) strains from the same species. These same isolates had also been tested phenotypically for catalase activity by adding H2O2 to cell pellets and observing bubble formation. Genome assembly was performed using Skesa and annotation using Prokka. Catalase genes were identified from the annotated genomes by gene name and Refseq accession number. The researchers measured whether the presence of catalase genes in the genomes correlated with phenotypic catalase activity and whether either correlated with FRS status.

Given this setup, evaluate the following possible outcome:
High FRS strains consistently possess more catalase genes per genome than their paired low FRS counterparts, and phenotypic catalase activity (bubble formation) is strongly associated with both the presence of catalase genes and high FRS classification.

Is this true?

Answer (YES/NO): NO